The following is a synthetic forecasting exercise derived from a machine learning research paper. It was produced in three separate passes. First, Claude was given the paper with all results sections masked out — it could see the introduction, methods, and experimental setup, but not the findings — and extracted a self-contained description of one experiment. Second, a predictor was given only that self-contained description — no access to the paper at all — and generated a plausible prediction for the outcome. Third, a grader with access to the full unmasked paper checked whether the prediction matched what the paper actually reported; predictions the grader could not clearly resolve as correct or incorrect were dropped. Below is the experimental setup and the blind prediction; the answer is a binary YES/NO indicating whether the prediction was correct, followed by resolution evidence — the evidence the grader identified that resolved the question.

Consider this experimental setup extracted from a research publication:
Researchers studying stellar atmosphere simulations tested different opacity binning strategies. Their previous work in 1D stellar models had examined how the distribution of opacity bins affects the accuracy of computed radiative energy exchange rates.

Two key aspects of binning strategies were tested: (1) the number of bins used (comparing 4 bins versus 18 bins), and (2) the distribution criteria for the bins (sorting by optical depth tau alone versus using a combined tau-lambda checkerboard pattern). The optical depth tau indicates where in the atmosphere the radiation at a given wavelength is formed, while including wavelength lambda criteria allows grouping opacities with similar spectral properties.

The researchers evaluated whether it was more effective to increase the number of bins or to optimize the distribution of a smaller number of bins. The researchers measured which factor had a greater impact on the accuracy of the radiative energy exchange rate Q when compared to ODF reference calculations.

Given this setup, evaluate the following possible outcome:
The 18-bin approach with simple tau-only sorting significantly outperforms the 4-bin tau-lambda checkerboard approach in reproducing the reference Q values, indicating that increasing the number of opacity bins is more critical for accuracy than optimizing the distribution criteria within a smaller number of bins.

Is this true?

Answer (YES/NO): NO